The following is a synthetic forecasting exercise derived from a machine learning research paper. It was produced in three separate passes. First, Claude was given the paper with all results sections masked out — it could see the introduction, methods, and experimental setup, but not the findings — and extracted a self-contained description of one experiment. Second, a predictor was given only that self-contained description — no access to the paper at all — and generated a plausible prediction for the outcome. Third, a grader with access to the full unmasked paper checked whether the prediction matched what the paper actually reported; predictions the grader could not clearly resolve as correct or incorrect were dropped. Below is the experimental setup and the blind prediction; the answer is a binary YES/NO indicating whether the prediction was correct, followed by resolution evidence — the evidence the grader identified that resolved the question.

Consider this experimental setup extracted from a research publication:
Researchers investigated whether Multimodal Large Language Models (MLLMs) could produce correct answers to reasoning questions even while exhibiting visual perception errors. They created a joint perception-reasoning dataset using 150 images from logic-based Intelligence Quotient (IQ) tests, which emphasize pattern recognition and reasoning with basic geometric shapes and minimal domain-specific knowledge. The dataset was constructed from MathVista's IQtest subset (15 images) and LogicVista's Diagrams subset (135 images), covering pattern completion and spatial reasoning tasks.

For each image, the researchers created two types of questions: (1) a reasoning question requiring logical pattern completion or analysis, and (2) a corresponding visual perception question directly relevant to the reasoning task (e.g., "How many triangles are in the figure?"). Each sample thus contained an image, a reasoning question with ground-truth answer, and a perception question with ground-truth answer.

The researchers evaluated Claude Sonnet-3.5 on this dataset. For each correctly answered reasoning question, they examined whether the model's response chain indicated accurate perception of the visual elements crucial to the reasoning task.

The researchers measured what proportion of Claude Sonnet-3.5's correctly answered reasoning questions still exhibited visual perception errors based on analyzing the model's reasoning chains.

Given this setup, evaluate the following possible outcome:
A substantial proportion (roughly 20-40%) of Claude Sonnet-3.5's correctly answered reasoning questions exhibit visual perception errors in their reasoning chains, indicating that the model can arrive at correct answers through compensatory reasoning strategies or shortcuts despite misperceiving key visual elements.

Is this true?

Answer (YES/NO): YES